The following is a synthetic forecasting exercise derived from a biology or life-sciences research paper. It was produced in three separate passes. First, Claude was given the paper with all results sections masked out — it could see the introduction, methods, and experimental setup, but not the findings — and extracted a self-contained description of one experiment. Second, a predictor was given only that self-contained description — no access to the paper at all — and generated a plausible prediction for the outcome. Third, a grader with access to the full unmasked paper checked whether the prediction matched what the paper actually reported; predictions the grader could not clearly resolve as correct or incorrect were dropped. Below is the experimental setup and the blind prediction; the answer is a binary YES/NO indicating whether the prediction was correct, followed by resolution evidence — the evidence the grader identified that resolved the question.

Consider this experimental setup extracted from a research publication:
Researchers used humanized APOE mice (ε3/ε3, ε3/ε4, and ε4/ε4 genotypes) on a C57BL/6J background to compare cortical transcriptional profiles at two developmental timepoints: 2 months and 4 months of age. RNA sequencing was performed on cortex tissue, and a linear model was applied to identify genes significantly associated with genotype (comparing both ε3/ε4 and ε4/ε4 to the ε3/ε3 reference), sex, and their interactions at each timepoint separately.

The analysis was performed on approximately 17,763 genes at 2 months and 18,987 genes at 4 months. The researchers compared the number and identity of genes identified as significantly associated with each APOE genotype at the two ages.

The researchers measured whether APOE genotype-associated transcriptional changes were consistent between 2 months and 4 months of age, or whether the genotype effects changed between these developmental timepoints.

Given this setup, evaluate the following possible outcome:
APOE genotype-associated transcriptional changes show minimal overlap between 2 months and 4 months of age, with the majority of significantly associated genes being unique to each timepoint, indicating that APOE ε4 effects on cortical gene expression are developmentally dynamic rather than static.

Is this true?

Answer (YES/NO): YES